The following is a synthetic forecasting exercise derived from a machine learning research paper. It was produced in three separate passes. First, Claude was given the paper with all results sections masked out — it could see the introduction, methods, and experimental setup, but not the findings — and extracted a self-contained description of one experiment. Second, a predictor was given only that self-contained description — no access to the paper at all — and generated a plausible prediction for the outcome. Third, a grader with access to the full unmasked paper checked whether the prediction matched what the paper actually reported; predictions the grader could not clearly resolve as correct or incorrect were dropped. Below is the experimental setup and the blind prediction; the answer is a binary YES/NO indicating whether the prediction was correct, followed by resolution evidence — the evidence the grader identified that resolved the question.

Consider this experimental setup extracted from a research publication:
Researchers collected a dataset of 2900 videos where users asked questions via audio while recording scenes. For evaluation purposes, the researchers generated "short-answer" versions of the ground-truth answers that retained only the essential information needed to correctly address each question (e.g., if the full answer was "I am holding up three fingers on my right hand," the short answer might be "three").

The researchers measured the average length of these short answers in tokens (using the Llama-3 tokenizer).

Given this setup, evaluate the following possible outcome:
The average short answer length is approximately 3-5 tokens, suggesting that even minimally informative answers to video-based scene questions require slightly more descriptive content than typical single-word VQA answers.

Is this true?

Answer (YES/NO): NO